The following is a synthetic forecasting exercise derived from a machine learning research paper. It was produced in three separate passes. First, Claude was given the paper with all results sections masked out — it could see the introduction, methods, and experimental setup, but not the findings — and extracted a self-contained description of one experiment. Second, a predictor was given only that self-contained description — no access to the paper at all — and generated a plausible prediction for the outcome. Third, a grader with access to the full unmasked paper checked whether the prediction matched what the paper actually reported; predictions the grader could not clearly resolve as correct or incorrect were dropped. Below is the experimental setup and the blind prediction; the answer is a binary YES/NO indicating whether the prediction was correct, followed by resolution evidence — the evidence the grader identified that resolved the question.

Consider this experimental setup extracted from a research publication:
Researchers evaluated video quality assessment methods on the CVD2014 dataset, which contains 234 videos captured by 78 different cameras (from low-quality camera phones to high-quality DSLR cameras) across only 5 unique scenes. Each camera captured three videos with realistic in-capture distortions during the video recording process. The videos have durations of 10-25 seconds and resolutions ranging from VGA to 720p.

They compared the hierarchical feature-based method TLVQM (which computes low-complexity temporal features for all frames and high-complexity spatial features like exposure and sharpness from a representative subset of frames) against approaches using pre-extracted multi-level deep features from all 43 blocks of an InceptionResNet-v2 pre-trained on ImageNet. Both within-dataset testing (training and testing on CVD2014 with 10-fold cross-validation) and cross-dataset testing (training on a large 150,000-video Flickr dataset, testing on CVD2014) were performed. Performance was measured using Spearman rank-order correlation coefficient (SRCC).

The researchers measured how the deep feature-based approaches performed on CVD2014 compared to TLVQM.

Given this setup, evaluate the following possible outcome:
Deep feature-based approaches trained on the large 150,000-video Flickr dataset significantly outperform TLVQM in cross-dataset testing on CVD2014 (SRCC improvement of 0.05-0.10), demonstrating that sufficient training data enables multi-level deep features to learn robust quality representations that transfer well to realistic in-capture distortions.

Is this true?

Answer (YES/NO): NO